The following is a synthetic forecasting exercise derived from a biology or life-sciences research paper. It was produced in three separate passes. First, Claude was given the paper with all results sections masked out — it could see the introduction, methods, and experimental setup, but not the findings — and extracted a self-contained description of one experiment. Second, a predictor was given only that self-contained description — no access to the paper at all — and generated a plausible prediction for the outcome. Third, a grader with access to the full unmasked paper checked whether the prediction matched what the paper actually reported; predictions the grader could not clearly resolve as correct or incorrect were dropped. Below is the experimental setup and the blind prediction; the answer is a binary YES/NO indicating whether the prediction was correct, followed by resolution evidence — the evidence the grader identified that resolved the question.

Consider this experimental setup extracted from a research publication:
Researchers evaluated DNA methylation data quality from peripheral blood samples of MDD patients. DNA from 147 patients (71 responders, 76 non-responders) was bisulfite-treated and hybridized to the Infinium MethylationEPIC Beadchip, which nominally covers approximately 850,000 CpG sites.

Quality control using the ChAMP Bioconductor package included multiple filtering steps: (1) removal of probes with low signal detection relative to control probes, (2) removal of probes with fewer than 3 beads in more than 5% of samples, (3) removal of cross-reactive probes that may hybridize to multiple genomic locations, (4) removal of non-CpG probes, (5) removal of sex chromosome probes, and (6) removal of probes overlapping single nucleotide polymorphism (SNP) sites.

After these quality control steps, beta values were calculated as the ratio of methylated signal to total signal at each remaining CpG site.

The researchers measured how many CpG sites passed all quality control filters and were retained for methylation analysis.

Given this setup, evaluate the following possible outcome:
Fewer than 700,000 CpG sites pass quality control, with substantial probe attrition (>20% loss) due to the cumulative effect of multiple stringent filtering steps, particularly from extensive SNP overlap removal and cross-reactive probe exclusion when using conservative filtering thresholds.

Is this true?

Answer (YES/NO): YES